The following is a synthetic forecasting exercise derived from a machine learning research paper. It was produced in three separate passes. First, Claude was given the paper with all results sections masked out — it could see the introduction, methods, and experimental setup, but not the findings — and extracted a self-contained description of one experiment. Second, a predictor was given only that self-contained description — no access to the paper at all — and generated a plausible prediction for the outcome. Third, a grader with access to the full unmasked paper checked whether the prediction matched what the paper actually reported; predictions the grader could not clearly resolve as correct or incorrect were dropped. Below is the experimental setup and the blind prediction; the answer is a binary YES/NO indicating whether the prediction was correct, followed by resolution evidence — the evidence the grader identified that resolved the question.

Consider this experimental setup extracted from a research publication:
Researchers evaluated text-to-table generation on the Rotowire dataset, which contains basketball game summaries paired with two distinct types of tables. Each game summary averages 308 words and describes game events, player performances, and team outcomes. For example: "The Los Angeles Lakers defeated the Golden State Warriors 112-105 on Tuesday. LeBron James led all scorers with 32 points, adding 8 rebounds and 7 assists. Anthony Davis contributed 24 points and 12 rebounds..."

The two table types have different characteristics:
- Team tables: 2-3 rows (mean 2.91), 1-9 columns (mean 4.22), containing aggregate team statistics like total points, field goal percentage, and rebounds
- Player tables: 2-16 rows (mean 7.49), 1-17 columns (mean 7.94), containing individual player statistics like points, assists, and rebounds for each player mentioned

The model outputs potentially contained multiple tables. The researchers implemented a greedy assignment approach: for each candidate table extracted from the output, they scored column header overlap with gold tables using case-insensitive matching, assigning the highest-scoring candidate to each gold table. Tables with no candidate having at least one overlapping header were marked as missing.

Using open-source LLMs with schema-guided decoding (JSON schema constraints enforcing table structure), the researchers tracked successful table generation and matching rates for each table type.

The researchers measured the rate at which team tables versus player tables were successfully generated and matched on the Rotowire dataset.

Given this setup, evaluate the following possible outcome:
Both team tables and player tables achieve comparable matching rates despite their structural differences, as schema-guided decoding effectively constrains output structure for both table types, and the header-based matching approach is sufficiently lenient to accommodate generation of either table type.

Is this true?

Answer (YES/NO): YES